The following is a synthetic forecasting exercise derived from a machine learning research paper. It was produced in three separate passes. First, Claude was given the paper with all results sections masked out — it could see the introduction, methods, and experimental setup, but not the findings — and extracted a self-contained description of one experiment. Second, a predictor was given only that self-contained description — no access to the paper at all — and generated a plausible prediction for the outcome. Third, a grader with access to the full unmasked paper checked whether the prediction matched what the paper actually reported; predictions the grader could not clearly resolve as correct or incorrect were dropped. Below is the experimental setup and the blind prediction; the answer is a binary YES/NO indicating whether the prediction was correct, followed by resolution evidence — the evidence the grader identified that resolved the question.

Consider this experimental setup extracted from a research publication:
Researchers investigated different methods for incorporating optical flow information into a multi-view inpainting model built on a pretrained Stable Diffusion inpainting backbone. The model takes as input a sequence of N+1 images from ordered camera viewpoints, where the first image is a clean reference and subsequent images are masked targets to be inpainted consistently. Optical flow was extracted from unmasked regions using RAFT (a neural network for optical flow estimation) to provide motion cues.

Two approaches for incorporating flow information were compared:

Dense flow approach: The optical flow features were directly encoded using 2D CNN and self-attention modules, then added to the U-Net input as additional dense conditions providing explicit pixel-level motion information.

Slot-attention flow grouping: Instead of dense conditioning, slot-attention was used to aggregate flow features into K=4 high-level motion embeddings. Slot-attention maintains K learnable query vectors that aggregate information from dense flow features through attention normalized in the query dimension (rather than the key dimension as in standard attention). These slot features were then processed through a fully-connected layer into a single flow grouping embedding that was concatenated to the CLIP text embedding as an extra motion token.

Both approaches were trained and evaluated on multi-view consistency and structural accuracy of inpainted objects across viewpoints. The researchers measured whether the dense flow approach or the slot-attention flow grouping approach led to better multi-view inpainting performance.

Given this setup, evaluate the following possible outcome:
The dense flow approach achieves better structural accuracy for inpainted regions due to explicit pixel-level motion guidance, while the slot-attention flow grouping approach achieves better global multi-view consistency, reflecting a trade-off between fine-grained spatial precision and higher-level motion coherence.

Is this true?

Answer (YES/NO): NO